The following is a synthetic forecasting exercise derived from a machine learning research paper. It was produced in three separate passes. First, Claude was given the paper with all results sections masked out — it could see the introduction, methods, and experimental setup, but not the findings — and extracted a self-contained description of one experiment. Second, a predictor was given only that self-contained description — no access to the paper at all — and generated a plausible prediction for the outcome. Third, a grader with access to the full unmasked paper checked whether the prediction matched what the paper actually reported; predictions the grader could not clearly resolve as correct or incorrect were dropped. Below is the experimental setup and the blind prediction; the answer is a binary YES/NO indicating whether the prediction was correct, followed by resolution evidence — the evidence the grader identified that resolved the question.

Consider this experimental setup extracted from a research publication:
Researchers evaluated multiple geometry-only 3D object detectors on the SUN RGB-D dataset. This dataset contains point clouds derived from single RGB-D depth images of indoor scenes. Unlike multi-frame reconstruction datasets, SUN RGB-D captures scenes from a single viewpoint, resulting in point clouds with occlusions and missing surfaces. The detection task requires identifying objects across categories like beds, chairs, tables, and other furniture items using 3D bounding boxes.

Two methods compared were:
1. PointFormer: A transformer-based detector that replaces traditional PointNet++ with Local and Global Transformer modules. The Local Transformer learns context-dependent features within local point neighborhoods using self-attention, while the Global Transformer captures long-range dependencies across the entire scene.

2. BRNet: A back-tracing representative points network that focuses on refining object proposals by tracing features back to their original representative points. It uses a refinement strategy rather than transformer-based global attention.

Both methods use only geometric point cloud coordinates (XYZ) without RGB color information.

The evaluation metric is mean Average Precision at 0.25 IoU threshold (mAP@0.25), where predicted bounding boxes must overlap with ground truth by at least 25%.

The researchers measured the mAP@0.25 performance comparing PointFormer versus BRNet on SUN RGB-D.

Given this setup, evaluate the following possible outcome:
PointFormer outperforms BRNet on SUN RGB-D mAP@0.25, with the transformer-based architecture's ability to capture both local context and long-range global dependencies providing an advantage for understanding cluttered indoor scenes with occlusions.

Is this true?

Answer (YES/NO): NO